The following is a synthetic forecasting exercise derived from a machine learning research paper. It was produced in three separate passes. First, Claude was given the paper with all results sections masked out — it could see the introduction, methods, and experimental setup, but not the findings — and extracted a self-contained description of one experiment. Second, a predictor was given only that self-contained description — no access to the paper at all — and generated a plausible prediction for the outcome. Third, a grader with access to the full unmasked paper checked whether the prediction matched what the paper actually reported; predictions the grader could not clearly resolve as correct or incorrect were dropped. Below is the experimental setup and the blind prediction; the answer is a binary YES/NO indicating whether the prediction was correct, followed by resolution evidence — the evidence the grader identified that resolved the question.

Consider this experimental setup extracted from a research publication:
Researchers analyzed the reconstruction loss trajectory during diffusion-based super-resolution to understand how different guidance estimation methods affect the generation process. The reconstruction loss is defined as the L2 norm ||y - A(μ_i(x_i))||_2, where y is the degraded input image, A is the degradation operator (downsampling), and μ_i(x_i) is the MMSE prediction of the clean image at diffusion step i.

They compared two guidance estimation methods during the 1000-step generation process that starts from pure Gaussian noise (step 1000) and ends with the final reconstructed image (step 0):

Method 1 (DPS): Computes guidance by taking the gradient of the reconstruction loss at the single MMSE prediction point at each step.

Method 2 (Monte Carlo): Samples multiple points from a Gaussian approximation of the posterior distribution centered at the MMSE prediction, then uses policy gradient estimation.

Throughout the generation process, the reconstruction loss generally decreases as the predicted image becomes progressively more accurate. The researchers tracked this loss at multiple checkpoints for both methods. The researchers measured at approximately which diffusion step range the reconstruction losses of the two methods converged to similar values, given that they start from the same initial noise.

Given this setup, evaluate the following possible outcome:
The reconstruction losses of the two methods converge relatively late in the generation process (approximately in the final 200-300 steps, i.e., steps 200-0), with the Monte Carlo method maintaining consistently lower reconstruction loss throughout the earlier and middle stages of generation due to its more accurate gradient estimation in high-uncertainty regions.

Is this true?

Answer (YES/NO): NO